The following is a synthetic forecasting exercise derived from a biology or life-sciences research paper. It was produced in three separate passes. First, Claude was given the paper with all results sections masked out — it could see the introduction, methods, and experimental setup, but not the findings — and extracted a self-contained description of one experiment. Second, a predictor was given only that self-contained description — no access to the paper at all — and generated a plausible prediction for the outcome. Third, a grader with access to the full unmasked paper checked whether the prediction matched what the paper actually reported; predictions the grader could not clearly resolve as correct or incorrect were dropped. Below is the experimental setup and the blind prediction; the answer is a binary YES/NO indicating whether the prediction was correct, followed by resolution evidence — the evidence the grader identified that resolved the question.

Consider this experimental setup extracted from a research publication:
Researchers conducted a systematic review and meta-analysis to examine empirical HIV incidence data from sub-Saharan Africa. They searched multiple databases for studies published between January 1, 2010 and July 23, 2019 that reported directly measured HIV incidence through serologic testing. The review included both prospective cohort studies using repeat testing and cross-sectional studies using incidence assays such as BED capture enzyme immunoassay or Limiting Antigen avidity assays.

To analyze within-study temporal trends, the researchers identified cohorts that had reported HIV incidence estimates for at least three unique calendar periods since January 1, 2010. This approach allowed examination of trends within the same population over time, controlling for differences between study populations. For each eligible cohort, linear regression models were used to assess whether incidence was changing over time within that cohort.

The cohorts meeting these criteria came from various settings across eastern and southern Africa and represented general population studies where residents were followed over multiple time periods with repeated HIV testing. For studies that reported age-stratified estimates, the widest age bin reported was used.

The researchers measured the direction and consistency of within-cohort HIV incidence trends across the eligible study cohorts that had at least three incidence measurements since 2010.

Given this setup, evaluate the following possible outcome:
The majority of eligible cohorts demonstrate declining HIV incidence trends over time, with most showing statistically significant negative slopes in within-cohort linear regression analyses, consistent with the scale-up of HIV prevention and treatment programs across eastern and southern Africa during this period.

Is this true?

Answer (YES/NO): NO